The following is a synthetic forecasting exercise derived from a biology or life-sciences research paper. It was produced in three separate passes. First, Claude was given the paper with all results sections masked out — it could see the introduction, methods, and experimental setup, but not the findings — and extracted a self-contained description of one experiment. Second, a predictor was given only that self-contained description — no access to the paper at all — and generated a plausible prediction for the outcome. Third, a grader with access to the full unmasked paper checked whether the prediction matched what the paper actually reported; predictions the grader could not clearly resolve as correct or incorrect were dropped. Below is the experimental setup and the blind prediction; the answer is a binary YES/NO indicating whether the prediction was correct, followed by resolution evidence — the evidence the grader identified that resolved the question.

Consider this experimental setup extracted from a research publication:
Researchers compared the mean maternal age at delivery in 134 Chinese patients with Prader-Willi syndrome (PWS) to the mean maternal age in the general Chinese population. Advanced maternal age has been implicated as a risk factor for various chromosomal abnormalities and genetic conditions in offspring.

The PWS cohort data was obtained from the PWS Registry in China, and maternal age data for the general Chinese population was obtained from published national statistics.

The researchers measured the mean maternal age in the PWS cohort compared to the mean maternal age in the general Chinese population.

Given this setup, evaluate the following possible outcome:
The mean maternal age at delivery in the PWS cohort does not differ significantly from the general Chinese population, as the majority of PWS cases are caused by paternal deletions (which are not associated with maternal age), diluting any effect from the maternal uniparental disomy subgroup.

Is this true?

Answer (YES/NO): NO